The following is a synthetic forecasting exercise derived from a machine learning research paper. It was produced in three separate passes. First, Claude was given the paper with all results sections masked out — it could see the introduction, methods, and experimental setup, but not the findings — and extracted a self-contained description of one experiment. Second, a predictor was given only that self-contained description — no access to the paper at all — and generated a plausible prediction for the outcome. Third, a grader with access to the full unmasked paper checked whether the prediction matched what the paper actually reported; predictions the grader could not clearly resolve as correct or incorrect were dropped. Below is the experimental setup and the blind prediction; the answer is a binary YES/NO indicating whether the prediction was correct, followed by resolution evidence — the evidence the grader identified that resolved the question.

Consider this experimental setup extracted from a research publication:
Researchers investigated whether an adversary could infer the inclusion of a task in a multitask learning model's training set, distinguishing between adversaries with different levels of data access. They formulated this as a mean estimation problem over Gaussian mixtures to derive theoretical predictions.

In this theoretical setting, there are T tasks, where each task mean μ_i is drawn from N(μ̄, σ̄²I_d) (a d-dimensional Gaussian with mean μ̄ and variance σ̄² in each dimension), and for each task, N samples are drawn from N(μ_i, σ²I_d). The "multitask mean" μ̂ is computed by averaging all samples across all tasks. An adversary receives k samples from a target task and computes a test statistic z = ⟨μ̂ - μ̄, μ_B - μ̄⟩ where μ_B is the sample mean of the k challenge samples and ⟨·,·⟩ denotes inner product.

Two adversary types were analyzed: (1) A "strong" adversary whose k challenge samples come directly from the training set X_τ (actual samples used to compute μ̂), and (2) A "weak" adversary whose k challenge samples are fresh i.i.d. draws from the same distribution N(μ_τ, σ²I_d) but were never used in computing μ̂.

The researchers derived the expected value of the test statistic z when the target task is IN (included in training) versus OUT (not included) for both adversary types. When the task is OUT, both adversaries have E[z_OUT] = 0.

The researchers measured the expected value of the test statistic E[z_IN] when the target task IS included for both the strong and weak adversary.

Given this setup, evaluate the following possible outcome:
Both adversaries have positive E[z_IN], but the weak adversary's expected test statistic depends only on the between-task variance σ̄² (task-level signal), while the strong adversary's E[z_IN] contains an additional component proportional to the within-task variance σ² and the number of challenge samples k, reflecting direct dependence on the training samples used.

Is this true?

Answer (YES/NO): NO